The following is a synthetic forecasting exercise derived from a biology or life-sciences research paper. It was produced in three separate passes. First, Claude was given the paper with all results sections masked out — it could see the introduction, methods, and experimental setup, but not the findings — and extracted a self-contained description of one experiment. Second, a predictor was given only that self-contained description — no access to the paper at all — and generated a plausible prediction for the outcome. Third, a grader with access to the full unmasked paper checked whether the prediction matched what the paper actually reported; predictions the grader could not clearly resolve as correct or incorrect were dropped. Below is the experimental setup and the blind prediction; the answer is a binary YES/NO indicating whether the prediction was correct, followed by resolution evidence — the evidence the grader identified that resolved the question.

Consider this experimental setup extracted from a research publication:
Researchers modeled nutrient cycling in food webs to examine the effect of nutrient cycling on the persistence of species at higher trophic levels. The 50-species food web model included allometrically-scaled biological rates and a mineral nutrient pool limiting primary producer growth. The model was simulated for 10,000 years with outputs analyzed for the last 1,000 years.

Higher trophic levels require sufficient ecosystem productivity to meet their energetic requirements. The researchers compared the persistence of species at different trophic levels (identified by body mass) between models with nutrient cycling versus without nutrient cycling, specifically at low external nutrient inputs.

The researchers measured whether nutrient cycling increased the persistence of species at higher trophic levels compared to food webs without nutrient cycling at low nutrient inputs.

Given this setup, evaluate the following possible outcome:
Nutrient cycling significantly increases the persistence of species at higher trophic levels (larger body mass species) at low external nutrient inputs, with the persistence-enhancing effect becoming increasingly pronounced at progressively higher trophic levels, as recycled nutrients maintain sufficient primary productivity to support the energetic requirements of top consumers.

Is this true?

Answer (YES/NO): NO